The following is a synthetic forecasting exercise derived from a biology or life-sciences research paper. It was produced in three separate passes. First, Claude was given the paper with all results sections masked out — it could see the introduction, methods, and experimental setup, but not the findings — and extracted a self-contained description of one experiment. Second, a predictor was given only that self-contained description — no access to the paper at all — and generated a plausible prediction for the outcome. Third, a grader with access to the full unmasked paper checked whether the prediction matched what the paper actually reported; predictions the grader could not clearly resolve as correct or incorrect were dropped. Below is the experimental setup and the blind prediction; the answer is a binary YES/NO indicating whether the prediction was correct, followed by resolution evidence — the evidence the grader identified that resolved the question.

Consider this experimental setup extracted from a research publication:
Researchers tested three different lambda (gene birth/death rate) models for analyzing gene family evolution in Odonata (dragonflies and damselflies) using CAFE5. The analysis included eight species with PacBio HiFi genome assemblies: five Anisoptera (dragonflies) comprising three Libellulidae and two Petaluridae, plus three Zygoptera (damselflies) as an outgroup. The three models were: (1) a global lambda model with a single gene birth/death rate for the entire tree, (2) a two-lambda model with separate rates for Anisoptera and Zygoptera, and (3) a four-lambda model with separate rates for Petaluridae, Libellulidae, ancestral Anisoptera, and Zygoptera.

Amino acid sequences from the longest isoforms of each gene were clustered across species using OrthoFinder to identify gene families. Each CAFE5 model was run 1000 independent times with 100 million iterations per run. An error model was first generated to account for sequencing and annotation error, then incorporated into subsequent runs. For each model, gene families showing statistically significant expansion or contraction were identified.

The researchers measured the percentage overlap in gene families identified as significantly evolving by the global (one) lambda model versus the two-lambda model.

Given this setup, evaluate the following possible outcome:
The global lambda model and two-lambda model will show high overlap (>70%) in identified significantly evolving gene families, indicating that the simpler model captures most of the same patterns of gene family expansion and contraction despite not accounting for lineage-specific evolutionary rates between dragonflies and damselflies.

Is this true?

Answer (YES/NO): YES